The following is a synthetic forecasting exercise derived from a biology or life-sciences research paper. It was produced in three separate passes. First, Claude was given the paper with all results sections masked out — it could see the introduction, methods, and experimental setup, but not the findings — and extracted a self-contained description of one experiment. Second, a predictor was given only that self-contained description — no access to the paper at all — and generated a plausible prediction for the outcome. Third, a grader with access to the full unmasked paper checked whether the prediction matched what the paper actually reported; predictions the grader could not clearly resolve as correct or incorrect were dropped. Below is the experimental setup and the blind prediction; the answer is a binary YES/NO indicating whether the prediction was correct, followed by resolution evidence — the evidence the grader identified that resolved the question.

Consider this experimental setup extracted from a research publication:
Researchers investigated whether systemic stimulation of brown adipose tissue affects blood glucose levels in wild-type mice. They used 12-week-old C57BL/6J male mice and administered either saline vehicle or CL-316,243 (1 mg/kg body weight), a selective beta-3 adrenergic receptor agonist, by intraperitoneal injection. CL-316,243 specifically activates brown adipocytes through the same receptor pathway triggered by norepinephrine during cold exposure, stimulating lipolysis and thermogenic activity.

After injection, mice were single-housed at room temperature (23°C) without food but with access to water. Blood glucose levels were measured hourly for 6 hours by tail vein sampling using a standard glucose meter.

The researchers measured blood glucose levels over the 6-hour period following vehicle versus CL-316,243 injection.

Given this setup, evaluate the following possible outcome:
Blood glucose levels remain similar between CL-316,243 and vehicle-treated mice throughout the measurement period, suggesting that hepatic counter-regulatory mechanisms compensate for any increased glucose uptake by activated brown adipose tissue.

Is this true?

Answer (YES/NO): NO